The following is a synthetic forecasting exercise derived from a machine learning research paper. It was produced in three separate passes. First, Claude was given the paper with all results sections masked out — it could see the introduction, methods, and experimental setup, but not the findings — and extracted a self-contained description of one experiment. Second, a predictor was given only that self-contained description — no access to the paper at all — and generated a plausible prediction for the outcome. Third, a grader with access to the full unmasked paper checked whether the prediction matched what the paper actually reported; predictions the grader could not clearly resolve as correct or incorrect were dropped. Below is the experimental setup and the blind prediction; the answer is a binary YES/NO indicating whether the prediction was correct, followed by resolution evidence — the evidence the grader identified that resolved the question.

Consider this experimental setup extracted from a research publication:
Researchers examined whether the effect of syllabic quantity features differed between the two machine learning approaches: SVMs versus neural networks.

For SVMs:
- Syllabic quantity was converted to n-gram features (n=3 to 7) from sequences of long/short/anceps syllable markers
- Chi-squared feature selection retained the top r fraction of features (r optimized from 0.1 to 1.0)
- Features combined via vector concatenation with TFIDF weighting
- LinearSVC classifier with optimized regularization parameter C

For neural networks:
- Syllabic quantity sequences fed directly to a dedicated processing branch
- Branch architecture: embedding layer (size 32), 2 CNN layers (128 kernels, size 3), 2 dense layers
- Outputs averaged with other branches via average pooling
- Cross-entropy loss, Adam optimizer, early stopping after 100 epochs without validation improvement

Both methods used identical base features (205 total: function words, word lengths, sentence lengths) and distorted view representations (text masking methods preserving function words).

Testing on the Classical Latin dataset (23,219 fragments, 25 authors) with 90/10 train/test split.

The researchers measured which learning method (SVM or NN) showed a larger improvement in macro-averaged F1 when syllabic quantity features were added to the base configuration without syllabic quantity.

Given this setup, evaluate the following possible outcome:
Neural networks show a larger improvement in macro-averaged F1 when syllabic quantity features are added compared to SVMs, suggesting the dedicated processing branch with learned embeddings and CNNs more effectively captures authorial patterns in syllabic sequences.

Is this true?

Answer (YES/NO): NO